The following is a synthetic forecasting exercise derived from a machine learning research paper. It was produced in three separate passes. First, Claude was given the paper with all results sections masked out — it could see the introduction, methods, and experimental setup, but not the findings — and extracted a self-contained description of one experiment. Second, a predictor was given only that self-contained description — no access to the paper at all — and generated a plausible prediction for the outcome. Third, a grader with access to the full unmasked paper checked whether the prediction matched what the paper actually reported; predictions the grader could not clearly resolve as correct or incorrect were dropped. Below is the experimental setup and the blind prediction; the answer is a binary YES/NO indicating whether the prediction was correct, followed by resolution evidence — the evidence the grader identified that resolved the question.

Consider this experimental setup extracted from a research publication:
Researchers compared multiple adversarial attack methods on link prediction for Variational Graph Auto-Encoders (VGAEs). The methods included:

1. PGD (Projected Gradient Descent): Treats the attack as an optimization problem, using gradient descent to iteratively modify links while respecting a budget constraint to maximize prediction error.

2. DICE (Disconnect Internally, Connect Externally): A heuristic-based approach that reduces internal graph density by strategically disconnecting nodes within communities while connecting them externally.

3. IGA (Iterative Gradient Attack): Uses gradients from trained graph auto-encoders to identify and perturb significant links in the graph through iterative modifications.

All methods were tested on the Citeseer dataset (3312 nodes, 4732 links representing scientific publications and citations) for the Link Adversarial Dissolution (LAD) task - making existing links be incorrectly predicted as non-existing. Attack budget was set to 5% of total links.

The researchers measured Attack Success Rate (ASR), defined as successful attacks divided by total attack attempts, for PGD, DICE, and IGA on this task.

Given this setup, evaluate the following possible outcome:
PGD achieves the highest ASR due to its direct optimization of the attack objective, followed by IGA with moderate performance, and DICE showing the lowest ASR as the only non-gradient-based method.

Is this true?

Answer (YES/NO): NO